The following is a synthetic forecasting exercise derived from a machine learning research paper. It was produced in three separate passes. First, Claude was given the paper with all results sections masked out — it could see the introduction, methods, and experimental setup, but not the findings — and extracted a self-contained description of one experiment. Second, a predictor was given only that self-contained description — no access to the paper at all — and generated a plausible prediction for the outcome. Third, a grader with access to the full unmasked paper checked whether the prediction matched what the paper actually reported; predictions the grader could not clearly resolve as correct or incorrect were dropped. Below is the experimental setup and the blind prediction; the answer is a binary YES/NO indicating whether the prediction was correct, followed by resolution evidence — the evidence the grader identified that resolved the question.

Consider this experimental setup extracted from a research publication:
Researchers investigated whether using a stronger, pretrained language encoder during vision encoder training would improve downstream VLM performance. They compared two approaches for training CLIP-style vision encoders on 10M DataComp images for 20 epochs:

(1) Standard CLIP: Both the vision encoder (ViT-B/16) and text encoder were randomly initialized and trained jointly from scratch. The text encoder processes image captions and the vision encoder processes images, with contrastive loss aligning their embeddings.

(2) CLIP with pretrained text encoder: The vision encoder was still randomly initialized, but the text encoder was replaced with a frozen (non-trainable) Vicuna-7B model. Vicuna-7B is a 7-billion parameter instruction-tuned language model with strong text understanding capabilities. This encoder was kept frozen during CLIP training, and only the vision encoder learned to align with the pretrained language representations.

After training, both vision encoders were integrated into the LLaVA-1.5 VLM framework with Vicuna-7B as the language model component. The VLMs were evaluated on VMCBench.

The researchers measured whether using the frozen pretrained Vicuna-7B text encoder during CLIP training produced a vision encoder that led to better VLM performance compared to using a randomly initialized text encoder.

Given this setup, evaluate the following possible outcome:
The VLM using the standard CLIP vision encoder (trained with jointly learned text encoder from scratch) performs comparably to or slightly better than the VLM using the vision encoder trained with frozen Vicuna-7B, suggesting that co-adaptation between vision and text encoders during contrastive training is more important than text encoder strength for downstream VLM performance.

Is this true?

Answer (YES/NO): YES